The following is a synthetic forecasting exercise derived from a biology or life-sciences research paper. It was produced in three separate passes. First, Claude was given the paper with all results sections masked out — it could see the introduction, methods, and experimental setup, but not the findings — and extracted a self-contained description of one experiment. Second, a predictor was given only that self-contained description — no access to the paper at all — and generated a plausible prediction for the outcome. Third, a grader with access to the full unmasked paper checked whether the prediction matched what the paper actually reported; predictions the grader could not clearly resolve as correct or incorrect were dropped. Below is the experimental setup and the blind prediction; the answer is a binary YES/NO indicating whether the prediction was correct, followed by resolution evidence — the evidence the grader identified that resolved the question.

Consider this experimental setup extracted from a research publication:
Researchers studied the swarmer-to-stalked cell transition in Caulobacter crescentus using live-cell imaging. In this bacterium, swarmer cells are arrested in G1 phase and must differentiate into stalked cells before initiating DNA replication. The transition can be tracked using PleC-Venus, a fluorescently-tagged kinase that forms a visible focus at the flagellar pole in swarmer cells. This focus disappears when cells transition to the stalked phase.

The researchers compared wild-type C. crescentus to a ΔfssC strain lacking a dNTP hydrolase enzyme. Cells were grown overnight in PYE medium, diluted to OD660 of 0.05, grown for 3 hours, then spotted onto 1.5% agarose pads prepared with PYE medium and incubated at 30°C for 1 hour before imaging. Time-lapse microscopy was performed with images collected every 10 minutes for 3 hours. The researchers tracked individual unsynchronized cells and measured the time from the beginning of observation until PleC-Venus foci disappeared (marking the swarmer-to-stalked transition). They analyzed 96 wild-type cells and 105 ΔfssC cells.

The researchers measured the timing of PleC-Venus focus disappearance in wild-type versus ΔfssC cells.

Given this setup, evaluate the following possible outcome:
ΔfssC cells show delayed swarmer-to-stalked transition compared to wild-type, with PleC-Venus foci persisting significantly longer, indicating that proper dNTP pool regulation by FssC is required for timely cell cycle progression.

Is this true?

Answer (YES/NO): YES